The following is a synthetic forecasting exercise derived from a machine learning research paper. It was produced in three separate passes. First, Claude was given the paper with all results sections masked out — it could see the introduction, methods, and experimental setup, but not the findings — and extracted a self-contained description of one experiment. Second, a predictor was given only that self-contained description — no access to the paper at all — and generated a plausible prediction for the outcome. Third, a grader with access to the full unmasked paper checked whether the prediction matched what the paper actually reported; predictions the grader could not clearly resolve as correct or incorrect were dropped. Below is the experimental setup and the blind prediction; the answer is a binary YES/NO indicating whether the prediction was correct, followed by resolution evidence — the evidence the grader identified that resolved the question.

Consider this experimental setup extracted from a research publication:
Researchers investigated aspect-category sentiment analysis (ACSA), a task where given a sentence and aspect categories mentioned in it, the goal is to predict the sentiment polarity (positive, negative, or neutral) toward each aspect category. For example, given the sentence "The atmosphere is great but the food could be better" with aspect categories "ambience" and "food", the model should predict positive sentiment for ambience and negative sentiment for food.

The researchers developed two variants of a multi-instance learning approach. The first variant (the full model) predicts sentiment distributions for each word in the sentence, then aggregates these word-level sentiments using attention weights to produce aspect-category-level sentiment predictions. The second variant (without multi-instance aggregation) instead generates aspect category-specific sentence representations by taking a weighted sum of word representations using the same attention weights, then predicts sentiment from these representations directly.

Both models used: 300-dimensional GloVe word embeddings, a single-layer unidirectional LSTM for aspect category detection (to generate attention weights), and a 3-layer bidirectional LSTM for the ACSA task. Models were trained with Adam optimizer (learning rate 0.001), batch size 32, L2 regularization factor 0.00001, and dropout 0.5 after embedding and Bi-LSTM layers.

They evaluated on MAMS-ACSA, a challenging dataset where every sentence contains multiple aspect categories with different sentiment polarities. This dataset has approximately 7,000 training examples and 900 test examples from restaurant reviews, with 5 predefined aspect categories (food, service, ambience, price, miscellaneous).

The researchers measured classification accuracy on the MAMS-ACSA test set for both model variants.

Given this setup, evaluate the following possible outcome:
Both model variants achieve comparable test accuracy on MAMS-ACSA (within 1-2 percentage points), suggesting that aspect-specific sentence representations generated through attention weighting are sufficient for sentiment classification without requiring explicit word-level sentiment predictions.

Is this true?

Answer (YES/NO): NO